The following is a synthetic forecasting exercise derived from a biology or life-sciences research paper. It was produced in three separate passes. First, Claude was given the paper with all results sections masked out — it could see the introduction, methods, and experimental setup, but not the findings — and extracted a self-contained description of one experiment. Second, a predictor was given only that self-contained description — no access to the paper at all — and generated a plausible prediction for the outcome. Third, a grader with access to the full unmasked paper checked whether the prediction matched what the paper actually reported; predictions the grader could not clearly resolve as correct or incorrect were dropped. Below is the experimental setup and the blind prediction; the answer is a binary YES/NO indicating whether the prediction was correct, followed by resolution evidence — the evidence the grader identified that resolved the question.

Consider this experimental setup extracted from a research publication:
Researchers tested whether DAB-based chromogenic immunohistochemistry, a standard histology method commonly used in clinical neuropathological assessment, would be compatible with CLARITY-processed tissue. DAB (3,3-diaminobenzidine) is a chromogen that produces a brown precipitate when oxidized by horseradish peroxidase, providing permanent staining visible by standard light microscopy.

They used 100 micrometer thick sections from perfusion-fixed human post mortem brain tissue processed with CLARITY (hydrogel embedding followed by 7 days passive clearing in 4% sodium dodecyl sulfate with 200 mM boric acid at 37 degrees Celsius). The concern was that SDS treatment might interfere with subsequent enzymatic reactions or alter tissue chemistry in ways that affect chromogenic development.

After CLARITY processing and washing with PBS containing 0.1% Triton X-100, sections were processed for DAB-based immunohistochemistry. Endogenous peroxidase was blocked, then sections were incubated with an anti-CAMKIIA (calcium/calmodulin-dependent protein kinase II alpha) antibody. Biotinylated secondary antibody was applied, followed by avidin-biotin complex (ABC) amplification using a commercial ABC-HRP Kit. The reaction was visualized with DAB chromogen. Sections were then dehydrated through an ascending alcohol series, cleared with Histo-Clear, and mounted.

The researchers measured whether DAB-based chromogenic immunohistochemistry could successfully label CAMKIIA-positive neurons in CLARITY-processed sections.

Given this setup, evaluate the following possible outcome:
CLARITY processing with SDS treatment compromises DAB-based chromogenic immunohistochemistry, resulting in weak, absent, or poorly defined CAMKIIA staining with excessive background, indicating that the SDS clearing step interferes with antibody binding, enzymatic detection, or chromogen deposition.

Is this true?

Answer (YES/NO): NO